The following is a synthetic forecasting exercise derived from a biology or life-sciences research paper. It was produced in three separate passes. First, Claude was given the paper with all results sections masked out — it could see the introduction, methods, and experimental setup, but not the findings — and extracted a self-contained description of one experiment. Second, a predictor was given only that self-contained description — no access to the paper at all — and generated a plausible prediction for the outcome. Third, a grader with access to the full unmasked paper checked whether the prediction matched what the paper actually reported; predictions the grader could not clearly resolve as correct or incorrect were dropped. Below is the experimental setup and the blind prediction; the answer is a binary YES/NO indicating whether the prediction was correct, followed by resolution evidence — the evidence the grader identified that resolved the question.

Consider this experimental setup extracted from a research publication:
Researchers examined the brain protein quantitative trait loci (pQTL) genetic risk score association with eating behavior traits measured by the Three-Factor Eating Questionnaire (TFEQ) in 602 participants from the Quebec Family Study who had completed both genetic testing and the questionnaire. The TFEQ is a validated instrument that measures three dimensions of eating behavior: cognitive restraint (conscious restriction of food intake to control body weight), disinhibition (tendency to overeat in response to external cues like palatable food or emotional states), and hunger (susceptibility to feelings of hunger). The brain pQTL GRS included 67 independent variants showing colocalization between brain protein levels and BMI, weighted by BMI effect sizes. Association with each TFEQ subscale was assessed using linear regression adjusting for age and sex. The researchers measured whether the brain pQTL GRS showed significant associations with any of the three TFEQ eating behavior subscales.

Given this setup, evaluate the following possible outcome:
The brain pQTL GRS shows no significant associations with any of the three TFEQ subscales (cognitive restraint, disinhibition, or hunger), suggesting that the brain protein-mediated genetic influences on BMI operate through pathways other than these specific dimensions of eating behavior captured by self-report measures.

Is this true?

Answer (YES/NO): YES